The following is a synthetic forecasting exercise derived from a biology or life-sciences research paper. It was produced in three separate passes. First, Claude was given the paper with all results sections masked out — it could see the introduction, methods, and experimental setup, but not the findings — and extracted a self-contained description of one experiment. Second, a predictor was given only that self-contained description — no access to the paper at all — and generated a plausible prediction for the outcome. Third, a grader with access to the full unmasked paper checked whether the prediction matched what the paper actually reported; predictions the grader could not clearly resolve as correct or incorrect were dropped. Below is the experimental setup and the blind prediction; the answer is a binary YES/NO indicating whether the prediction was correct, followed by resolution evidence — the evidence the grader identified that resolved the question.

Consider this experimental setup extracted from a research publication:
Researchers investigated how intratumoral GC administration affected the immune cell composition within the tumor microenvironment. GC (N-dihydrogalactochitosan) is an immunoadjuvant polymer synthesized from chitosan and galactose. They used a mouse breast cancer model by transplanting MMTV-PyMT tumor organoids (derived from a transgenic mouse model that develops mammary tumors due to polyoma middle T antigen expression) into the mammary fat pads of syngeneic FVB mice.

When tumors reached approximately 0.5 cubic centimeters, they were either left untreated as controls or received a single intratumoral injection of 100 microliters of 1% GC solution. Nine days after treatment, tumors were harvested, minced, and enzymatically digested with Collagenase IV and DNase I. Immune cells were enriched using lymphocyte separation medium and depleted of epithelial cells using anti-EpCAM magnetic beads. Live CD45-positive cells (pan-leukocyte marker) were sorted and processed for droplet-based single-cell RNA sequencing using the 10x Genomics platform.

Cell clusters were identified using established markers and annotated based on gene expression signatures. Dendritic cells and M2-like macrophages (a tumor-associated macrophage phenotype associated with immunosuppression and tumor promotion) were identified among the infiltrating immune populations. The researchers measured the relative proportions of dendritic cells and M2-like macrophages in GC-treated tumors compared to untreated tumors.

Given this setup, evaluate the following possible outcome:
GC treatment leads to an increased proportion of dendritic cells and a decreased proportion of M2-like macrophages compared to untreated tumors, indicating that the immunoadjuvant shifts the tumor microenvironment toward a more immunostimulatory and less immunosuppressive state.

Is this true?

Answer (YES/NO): YES